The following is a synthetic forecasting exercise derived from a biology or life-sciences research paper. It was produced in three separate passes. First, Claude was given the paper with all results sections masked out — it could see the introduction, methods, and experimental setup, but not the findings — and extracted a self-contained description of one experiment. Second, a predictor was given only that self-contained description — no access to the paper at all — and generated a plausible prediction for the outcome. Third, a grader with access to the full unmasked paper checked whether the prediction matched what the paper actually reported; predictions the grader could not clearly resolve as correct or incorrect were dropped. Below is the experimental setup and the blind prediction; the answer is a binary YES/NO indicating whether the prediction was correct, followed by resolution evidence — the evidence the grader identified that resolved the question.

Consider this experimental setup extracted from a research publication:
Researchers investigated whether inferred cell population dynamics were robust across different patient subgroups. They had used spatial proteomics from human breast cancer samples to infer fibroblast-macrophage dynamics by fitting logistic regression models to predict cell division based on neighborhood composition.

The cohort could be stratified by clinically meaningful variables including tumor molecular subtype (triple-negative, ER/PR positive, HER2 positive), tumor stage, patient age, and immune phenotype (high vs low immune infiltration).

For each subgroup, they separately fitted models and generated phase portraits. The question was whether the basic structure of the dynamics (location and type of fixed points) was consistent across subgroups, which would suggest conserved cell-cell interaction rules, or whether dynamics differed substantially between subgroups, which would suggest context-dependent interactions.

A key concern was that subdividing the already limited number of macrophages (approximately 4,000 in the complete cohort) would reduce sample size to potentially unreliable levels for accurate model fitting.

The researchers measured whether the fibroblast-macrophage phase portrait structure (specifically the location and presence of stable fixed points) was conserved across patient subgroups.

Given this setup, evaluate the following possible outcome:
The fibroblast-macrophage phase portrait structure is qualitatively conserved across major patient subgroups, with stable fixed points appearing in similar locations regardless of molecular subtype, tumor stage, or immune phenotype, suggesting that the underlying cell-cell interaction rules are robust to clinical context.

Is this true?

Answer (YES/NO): YES